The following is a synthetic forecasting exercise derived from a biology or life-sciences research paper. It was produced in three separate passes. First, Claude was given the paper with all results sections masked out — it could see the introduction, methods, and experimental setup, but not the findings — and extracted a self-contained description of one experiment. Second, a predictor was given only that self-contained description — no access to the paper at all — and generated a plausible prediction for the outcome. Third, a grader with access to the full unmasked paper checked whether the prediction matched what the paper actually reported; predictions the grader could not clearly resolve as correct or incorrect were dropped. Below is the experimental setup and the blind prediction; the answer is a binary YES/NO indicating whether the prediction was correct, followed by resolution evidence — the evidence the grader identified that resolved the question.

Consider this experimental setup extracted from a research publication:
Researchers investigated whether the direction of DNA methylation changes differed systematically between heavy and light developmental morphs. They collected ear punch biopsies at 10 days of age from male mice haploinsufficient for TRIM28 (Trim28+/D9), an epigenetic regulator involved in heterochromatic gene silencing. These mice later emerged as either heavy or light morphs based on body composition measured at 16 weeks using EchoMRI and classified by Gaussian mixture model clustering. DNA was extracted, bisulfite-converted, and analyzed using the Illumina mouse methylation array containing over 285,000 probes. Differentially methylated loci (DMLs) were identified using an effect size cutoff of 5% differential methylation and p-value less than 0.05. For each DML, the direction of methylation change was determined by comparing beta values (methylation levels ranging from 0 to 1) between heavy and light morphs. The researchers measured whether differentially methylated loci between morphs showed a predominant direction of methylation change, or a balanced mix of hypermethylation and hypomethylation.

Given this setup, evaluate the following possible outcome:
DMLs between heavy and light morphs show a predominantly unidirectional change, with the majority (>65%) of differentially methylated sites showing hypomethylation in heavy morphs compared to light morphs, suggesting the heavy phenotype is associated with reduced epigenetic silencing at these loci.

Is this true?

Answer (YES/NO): NO